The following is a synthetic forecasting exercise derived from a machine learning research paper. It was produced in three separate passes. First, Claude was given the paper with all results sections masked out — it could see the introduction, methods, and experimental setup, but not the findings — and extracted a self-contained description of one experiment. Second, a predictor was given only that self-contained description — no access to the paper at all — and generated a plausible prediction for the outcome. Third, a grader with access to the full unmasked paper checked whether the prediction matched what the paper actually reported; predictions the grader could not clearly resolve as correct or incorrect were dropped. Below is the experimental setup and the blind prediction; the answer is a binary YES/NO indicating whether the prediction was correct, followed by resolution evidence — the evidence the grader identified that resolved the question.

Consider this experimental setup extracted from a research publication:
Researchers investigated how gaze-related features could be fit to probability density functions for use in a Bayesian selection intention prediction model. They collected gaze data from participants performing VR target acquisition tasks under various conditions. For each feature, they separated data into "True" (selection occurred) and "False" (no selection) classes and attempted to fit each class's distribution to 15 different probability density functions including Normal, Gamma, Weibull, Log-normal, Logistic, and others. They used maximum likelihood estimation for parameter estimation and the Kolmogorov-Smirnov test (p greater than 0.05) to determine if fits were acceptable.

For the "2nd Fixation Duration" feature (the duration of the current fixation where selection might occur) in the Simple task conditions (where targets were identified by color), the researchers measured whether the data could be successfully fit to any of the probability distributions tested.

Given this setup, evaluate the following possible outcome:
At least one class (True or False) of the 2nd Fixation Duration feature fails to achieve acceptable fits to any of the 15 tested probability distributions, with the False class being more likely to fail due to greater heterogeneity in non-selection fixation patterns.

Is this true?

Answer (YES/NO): NO